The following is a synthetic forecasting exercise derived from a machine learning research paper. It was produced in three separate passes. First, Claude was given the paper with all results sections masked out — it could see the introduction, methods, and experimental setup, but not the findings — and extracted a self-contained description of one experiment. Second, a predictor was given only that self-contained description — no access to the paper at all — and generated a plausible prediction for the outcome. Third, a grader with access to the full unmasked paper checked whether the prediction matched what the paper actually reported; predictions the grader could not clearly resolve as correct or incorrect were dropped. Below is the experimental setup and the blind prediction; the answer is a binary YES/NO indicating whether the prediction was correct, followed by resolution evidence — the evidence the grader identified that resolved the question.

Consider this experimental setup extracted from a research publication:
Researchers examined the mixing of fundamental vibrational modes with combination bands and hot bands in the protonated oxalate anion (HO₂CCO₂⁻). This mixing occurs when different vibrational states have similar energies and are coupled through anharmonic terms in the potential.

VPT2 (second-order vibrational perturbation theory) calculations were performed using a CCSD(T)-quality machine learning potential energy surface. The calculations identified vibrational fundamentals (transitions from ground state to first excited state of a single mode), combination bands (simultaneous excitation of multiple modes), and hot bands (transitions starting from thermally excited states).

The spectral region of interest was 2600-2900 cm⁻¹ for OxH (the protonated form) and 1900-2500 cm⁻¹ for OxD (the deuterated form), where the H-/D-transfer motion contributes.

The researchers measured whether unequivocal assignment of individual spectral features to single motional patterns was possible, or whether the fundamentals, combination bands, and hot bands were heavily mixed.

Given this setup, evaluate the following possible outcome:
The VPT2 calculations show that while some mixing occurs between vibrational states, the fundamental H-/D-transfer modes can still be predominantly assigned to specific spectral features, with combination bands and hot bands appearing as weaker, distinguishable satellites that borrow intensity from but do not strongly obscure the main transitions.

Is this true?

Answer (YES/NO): NO